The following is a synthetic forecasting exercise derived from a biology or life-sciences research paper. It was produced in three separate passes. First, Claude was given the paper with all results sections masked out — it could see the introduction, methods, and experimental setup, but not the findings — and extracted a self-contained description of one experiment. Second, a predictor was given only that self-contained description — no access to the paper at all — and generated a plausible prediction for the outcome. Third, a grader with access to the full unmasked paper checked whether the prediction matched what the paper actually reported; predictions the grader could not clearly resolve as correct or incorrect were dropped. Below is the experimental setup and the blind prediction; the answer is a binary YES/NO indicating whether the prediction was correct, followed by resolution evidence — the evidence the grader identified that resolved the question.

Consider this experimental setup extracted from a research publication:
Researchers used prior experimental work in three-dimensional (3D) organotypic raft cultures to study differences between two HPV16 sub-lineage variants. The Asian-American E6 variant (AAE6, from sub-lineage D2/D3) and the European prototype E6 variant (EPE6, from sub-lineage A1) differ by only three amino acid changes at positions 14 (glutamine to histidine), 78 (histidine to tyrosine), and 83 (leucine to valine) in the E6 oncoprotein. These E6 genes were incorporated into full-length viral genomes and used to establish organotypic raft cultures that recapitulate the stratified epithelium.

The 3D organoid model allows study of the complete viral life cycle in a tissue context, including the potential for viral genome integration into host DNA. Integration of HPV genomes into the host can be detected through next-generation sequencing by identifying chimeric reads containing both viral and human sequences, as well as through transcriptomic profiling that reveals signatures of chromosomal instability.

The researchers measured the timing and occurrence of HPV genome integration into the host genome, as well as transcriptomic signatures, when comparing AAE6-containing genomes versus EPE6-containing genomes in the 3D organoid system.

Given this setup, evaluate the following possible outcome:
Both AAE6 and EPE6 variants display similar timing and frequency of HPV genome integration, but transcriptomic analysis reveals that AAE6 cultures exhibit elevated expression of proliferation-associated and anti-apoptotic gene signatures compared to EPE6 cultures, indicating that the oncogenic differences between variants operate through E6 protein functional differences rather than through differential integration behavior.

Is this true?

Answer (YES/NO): NO